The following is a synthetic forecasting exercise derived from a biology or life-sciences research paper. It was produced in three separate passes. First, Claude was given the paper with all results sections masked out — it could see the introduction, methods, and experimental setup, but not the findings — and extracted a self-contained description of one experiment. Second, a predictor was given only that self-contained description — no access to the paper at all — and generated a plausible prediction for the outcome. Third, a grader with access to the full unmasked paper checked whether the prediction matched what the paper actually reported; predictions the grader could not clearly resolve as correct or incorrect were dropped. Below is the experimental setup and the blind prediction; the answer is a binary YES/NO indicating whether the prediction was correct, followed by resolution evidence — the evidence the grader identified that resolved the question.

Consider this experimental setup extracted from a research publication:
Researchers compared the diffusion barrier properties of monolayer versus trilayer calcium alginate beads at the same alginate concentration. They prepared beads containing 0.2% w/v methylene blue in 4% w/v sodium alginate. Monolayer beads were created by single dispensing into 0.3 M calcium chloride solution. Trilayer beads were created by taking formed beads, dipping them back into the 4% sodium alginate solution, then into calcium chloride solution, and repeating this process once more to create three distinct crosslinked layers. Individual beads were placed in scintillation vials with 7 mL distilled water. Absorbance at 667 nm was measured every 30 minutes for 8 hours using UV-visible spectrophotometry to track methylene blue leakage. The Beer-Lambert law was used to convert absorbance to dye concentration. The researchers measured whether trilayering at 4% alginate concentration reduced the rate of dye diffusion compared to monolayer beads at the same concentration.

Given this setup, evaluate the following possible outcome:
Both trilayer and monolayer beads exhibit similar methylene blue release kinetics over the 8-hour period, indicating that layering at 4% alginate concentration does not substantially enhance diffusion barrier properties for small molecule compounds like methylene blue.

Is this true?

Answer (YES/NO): NO